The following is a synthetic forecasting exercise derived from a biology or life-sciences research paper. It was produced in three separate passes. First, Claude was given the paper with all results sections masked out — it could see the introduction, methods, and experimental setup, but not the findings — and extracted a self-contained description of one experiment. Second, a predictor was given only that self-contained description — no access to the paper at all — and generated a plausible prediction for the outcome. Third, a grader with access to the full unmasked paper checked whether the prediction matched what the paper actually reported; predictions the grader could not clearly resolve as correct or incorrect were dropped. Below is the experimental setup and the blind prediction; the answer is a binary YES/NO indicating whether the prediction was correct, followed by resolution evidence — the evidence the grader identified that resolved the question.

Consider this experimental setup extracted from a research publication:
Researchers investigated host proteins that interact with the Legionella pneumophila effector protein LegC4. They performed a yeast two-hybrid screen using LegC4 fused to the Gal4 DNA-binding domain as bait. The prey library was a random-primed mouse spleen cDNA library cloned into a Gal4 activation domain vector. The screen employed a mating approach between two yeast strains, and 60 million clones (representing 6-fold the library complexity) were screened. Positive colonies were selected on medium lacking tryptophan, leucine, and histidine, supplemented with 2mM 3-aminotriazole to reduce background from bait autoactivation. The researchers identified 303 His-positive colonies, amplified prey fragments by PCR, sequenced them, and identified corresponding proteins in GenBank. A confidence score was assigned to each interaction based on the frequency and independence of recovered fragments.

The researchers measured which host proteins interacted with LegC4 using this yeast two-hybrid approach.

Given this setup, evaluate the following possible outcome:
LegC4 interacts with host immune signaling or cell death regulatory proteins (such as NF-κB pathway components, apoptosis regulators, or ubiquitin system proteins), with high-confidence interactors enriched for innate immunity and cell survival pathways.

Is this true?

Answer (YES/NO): NO